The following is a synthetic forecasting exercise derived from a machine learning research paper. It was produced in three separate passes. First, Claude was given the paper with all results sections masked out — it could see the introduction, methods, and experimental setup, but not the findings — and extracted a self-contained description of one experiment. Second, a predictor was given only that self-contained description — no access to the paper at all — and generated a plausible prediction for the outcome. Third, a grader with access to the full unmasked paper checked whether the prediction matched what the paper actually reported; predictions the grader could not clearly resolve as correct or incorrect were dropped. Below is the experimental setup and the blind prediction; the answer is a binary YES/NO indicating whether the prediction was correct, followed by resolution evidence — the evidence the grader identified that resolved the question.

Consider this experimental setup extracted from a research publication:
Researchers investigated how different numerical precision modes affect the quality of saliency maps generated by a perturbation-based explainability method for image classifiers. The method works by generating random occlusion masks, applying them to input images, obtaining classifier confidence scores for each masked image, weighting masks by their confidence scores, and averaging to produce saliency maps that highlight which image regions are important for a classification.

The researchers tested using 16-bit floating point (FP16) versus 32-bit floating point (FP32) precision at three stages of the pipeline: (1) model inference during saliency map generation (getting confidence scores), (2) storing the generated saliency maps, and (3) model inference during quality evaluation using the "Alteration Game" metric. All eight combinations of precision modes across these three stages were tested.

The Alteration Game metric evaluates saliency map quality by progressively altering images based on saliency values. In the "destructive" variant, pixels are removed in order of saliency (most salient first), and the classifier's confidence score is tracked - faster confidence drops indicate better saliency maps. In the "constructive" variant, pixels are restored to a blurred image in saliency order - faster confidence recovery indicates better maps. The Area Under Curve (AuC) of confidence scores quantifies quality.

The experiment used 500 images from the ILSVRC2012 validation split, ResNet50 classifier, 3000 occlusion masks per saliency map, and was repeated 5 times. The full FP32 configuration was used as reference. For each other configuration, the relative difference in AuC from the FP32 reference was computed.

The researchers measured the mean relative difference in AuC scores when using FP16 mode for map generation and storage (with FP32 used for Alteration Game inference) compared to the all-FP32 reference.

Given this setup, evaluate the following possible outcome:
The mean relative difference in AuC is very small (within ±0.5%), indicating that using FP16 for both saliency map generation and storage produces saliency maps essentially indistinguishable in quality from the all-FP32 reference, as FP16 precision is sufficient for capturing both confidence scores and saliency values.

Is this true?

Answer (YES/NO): NO